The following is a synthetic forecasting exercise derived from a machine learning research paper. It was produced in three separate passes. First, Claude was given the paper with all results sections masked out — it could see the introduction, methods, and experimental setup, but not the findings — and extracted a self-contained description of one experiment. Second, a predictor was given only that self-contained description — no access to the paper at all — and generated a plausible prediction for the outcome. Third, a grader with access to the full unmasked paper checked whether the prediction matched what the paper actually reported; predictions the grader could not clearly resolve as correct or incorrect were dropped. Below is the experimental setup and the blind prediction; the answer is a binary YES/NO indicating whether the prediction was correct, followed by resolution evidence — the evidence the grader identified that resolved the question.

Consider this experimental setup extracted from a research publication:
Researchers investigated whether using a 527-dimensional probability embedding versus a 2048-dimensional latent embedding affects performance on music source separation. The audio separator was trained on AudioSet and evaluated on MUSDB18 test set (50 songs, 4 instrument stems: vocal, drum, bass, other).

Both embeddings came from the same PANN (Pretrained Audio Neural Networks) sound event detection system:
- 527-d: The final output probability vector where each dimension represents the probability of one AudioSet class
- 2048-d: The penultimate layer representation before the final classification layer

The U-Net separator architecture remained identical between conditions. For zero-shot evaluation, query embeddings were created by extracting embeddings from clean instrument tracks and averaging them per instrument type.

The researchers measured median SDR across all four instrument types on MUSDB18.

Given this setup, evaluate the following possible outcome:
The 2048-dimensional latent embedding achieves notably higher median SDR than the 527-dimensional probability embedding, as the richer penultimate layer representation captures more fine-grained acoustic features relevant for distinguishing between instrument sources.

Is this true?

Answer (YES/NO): YES